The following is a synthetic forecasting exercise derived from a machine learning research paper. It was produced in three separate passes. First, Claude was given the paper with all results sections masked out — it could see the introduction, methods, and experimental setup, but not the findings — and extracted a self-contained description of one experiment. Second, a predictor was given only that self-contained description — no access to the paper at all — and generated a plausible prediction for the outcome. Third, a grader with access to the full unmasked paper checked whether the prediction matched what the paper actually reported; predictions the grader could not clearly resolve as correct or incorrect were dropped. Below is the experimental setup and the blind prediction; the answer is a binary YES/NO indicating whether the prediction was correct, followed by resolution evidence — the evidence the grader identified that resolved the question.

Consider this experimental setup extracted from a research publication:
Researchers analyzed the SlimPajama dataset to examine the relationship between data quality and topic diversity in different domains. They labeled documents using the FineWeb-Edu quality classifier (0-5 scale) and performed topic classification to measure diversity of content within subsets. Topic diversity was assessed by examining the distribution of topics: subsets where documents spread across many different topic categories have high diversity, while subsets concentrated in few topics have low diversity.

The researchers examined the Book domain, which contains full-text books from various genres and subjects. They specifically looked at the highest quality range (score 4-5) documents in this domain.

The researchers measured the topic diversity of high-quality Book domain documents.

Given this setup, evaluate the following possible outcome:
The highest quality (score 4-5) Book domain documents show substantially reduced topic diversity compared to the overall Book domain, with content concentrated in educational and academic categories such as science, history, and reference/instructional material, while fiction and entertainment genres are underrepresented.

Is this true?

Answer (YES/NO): NO